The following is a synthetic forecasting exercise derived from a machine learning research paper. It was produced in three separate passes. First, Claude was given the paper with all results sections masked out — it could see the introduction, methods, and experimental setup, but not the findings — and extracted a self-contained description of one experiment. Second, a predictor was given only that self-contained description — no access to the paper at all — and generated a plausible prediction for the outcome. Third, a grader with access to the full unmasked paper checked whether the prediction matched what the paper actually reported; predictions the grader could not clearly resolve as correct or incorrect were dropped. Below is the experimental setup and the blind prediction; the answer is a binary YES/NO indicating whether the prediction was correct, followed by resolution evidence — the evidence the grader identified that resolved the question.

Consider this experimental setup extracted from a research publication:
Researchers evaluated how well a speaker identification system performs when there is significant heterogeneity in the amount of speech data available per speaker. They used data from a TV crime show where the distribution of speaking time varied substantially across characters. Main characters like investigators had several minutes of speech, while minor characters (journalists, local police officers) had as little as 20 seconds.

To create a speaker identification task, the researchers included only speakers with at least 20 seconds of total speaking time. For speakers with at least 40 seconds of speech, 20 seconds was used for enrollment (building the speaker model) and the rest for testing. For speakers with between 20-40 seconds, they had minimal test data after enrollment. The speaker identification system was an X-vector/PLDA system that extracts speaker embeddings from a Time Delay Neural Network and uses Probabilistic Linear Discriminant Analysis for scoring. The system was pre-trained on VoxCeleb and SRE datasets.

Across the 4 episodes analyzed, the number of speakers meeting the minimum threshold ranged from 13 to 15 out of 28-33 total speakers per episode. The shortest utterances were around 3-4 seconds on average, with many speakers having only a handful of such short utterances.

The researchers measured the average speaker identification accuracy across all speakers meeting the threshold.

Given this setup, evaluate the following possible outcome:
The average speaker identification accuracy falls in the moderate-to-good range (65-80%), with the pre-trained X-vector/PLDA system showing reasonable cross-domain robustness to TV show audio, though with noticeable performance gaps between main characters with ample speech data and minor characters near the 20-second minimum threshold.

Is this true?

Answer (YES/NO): NO